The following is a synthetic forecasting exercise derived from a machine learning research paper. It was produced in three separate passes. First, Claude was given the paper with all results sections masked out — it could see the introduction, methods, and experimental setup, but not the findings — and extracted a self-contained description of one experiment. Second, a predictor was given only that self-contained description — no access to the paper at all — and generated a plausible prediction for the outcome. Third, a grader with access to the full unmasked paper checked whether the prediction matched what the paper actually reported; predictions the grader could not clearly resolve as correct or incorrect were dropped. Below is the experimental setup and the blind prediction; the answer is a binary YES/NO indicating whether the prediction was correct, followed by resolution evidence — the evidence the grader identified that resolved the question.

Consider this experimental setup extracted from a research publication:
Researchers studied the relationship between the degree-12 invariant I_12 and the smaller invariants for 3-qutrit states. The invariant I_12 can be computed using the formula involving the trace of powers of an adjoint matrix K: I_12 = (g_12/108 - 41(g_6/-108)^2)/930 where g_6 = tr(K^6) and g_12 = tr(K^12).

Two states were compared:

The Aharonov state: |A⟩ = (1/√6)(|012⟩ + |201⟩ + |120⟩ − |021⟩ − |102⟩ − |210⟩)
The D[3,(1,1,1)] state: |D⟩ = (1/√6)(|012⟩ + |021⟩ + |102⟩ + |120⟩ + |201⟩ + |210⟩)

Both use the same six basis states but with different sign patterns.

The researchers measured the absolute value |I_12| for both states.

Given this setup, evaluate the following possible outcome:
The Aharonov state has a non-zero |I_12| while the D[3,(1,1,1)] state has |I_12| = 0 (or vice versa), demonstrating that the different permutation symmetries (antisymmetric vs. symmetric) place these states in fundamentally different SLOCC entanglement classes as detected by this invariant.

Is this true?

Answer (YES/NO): NO